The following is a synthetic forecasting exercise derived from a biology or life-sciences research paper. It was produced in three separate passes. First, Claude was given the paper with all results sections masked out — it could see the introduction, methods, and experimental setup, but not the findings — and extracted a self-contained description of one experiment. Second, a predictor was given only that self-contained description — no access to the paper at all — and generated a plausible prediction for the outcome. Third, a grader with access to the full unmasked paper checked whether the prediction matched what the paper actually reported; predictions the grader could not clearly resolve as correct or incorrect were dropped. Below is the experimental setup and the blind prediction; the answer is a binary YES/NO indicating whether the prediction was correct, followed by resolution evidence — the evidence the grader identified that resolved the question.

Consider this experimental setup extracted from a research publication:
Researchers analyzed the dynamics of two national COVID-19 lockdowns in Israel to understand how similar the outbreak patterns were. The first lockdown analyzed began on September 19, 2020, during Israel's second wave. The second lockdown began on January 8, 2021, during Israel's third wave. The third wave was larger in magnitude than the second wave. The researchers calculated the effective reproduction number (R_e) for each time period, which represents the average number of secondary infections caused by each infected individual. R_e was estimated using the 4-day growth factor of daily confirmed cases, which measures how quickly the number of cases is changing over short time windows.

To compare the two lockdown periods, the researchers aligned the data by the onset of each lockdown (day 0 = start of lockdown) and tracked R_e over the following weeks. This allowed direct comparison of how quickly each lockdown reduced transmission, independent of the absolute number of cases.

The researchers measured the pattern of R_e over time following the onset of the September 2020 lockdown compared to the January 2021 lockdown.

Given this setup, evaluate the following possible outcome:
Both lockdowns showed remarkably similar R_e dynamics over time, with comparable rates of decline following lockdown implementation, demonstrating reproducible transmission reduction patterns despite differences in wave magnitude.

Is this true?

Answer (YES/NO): YES